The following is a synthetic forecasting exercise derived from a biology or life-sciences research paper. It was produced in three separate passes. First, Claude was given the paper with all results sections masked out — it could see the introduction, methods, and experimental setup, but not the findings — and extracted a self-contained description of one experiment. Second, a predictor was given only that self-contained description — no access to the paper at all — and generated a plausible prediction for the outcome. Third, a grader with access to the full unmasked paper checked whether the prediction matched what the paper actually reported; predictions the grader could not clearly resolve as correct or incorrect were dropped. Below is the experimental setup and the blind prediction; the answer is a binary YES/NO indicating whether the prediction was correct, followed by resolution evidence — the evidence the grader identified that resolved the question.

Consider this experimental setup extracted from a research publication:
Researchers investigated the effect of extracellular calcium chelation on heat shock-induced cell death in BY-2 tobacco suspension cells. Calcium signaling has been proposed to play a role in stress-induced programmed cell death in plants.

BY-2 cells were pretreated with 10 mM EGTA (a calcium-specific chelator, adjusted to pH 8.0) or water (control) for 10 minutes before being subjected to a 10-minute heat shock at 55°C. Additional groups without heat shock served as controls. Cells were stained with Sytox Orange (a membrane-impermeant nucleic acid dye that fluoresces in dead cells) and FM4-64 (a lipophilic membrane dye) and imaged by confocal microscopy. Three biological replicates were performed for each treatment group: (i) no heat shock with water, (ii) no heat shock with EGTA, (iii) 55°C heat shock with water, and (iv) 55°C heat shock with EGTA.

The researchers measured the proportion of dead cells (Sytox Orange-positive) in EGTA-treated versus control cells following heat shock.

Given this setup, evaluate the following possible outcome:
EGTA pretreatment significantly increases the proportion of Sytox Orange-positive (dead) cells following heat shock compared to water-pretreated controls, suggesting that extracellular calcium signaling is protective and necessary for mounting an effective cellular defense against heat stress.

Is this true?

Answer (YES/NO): NO